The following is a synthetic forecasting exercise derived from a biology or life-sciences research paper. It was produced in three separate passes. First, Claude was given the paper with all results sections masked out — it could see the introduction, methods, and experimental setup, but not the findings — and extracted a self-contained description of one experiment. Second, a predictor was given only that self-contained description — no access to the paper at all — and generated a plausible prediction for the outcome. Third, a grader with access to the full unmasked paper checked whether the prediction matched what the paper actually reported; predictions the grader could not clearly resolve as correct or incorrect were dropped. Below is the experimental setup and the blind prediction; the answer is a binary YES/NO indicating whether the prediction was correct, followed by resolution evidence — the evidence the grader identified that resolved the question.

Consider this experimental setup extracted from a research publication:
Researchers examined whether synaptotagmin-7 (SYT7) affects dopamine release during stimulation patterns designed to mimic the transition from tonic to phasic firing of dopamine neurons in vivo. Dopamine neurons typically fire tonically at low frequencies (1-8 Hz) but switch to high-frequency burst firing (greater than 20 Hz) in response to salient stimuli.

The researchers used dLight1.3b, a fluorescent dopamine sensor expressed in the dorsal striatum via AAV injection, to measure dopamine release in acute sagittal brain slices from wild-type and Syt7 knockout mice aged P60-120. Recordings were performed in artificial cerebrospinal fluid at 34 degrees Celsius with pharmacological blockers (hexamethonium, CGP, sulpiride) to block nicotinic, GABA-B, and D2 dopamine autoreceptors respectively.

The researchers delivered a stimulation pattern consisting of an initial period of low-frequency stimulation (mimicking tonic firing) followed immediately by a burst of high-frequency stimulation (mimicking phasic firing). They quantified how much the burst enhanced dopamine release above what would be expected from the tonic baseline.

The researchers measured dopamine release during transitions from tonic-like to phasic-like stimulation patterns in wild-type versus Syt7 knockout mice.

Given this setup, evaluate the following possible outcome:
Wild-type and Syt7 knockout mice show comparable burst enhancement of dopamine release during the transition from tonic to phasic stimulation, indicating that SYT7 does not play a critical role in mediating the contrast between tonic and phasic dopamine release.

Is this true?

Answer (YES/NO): NO